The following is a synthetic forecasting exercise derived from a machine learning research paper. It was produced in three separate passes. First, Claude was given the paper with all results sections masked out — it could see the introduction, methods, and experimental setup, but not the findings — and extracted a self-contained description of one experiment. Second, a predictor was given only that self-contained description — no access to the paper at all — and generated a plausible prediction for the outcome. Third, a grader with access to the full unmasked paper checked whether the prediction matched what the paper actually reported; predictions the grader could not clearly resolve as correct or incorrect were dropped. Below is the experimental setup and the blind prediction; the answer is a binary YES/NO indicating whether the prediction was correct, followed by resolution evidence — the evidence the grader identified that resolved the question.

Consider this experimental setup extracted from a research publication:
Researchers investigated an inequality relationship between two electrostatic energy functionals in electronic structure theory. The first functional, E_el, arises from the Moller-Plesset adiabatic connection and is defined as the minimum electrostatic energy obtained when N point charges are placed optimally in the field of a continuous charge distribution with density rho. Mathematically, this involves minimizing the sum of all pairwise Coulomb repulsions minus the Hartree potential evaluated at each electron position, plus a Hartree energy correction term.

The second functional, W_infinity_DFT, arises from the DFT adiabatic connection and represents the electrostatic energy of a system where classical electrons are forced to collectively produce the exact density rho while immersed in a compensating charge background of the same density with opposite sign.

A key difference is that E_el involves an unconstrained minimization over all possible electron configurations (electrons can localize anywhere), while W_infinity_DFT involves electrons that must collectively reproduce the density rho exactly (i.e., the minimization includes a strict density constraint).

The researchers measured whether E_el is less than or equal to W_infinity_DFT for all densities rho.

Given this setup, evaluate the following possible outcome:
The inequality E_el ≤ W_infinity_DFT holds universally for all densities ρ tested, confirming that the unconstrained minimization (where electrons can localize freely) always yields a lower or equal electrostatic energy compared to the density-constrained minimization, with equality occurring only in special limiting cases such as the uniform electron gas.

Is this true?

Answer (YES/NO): NO